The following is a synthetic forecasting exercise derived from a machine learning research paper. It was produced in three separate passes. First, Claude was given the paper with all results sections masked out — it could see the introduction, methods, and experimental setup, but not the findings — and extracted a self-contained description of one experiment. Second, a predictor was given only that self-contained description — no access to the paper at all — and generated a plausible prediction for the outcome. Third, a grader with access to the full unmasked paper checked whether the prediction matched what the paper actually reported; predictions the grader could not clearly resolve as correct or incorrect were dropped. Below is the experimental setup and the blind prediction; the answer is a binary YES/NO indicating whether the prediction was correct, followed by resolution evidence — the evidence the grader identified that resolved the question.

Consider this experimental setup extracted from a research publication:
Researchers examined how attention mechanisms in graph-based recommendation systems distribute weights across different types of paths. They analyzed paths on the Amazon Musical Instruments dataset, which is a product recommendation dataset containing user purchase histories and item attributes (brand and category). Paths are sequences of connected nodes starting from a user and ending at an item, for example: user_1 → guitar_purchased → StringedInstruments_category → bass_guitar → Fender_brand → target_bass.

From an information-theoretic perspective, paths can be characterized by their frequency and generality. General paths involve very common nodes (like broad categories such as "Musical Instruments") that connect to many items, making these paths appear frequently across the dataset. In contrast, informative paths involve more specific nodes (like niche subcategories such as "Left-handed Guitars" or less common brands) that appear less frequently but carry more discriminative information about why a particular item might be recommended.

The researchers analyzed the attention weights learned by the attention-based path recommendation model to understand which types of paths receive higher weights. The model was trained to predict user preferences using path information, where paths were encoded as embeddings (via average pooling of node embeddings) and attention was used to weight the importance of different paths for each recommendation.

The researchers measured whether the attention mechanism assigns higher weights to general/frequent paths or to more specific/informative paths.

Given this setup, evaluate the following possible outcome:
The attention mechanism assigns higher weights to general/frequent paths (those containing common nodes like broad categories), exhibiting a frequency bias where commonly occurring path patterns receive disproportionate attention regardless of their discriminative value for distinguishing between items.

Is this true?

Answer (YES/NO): YES